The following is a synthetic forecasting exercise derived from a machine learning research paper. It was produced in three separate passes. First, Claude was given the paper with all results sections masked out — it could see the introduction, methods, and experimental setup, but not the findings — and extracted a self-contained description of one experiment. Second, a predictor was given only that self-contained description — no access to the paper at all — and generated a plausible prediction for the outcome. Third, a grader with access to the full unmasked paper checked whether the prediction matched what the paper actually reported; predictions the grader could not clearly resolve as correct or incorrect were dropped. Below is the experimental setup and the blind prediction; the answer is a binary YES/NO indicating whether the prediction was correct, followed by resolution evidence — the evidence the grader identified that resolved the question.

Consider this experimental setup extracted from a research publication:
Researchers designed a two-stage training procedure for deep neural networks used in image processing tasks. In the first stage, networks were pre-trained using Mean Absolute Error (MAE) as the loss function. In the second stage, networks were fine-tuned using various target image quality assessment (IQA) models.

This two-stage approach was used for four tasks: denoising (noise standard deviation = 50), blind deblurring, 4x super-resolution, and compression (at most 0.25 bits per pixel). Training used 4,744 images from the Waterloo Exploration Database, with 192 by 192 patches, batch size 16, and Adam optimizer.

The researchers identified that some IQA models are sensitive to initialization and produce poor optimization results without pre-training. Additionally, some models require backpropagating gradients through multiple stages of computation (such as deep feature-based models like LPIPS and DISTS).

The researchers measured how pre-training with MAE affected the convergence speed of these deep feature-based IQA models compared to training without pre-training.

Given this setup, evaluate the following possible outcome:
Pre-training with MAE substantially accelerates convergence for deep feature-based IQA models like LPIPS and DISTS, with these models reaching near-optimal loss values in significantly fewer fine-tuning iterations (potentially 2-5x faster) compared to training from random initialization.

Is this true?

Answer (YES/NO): YES